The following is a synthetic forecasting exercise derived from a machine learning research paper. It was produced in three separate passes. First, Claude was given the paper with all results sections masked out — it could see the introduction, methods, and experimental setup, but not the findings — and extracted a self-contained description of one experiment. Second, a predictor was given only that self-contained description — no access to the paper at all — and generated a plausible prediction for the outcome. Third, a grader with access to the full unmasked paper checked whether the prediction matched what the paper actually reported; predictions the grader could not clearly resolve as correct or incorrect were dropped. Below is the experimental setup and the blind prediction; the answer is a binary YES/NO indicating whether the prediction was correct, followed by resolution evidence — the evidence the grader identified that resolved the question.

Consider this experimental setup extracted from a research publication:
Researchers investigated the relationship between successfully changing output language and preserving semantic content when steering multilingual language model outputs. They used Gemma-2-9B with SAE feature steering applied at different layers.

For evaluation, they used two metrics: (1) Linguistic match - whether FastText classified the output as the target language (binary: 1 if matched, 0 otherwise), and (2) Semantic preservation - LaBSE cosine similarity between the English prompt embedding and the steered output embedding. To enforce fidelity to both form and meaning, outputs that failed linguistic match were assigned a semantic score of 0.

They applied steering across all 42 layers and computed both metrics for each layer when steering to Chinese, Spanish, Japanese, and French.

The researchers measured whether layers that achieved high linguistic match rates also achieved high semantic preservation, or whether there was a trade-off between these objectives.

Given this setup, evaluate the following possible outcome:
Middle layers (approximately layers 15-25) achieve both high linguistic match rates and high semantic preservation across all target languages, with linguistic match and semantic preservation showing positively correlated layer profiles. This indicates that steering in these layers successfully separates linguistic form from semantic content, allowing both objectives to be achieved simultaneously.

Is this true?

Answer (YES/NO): NO